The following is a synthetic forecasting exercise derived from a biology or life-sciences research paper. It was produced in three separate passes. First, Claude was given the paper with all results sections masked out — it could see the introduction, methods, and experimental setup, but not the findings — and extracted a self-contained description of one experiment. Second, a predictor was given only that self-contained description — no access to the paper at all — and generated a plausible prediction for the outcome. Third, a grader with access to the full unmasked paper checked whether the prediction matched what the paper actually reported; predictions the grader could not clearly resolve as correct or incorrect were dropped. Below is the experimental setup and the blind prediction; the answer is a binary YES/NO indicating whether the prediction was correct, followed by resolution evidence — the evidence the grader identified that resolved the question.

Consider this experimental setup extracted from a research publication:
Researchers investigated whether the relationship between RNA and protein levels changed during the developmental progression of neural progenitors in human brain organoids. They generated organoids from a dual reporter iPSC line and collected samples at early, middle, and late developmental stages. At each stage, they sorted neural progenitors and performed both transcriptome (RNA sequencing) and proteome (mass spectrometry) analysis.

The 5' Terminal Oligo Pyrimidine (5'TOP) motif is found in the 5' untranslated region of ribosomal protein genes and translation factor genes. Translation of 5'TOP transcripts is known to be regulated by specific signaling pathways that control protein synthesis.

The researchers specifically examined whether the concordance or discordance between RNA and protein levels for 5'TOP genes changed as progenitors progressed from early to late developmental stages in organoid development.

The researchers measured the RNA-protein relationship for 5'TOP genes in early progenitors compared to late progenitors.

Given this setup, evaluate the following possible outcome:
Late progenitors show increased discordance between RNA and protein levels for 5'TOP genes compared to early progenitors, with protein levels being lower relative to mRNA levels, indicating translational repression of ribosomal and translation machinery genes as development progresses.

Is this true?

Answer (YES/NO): NO